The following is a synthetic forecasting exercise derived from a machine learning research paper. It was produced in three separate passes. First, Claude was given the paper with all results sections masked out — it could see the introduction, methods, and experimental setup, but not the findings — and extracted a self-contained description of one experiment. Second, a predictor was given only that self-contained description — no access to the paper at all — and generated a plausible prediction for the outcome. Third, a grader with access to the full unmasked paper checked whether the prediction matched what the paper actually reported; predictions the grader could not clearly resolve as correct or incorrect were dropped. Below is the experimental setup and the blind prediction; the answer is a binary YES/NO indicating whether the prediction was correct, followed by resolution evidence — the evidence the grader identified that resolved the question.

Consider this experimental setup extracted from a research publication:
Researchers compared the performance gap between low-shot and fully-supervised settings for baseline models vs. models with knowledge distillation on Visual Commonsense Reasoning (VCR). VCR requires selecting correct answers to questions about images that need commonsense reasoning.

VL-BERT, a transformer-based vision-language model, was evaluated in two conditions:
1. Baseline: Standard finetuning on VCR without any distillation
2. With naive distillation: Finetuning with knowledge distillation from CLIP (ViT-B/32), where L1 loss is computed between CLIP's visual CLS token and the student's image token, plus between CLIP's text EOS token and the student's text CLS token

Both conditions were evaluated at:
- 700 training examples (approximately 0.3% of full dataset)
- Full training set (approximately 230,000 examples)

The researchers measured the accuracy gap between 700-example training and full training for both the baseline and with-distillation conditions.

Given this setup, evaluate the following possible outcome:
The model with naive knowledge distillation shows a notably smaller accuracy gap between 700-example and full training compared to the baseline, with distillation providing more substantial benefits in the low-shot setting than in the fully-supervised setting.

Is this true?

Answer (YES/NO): YES